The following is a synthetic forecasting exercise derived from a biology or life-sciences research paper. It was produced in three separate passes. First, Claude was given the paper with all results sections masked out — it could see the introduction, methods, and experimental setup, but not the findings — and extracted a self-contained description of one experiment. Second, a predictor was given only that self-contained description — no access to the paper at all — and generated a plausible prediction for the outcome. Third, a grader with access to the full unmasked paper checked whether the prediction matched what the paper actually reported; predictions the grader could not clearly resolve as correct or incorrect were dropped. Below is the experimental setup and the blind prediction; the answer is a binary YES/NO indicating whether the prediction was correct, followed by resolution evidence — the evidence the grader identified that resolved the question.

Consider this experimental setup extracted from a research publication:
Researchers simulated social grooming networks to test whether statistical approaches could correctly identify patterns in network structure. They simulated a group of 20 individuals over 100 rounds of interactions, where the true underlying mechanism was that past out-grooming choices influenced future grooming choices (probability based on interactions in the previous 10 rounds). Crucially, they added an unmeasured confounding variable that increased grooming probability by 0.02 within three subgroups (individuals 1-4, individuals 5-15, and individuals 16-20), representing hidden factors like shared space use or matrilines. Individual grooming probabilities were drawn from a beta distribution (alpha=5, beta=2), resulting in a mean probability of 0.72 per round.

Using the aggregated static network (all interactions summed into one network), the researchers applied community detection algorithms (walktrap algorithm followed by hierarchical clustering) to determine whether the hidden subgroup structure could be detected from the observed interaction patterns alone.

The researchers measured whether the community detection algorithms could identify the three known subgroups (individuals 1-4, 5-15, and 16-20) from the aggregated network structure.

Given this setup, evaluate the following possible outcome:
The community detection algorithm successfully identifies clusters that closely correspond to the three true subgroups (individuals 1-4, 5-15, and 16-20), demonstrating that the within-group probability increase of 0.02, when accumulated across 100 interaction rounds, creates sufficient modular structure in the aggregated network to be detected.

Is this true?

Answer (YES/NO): YES